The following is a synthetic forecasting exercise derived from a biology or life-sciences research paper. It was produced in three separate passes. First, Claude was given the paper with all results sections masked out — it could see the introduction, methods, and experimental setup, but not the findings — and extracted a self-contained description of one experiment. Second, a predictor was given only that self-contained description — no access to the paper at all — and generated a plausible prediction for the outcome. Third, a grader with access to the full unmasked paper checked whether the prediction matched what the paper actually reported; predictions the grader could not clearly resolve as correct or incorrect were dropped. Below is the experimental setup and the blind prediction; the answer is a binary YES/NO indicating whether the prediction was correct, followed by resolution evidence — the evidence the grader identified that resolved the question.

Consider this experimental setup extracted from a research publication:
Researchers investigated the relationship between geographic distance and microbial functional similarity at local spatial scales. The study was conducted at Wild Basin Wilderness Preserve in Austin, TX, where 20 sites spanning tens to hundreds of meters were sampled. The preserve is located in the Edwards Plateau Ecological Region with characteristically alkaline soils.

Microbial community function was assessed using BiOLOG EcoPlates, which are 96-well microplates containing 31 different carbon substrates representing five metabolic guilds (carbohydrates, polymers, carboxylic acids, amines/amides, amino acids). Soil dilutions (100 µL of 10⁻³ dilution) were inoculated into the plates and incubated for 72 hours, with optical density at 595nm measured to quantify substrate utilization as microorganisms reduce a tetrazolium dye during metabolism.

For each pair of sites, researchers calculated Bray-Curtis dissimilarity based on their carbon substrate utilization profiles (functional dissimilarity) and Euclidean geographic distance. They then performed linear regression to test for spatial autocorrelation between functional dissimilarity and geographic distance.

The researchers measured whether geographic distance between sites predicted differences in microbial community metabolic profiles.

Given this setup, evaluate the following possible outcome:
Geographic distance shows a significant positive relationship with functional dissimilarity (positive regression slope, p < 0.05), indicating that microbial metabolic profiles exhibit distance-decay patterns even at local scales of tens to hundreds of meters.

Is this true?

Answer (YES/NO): NO